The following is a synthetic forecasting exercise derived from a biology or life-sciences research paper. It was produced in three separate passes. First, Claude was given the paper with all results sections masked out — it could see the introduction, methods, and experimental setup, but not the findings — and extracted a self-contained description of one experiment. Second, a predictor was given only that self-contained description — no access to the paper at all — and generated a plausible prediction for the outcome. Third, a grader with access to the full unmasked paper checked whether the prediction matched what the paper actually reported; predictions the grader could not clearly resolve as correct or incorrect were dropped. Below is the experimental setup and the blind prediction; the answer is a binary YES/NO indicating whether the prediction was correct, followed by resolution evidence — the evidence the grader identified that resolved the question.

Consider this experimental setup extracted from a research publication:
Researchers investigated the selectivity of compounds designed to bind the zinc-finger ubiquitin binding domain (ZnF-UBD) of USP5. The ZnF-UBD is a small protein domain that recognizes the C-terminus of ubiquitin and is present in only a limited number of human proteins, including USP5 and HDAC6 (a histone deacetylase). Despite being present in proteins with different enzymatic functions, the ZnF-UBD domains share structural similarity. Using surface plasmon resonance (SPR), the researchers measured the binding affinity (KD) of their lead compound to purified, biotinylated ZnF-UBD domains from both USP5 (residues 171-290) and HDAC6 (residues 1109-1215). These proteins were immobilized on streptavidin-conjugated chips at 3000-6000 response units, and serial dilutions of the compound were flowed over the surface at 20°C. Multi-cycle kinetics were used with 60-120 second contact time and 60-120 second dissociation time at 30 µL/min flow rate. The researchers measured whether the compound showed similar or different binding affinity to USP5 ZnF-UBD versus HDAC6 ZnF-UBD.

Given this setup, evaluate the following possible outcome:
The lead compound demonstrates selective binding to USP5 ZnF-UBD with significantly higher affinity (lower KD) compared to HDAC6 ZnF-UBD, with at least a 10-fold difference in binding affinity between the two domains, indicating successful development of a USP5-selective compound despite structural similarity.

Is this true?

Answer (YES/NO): YES